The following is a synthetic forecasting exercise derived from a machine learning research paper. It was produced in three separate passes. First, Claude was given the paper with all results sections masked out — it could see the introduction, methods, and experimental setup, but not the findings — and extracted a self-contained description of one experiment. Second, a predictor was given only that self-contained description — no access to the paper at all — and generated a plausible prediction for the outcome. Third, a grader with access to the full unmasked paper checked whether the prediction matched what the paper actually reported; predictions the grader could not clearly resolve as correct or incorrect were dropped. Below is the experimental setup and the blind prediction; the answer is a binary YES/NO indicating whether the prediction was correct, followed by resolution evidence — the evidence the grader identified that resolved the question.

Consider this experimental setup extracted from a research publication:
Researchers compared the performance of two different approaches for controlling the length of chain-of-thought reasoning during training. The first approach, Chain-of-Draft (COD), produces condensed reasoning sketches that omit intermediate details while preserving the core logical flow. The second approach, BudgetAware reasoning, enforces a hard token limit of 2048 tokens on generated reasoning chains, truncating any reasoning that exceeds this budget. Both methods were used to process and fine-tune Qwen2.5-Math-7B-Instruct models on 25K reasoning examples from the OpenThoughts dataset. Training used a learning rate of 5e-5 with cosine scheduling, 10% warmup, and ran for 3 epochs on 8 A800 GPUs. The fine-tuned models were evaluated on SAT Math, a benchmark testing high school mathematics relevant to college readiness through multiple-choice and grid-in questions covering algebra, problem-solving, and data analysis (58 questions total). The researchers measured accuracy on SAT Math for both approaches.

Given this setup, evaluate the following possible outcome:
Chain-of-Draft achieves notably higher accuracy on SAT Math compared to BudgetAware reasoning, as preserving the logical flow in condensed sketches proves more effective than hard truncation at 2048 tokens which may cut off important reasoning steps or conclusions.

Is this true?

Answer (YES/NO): NO